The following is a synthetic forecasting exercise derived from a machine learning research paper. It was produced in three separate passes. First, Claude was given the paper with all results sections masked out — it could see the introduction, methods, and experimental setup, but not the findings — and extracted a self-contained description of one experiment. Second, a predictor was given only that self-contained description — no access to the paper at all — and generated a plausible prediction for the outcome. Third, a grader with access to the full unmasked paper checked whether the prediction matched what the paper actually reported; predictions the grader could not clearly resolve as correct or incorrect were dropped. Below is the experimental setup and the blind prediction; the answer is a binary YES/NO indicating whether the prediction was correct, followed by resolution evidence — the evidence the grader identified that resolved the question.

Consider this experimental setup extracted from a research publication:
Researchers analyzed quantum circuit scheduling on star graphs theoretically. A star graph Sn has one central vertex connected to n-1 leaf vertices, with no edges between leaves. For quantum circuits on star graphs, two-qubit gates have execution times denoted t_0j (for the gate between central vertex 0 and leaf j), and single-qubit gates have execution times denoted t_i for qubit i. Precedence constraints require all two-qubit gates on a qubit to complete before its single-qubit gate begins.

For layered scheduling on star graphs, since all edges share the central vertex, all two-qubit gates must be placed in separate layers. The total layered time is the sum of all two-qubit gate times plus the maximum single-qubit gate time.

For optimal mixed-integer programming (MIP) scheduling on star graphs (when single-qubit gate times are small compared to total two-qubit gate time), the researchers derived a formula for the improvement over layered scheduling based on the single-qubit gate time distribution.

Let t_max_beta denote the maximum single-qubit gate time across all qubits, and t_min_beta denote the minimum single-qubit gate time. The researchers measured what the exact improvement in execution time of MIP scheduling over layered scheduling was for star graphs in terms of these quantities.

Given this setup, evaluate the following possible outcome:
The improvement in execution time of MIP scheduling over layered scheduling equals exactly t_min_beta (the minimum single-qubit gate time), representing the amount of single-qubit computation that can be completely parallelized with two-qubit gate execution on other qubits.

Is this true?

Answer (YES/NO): NO